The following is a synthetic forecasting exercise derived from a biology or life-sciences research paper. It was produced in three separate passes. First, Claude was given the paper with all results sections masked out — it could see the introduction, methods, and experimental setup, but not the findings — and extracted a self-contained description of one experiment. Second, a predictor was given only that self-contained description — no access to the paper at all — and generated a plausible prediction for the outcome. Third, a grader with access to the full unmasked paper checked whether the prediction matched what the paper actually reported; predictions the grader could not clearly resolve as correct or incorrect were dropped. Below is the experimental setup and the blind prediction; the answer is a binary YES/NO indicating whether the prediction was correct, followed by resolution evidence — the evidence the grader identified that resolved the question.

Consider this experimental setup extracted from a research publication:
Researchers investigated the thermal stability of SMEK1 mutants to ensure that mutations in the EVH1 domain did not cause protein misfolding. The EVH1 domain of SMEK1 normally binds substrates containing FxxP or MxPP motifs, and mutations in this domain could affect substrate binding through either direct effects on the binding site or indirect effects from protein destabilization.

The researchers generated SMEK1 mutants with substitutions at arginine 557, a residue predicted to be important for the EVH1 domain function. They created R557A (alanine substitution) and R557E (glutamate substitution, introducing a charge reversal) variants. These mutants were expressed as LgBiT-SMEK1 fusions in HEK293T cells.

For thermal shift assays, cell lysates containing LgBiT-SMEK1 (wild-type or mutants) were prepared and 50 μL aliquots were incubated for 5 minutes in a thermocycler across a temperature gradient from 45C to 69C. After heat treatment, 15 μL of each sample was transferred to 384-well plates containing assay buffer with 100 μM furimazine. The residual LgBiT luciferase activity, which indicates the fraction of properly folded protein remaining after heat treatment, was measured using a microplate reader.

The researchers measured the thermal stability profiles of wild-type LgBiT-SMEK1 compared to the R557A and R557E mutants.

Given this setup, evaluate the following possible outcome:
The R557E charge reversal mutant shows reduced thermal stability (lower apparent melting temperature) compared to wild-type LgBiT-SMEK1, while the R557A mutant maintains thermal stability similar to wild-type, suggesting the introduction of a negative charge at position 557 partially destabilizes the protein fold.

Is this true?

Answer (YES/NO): NO